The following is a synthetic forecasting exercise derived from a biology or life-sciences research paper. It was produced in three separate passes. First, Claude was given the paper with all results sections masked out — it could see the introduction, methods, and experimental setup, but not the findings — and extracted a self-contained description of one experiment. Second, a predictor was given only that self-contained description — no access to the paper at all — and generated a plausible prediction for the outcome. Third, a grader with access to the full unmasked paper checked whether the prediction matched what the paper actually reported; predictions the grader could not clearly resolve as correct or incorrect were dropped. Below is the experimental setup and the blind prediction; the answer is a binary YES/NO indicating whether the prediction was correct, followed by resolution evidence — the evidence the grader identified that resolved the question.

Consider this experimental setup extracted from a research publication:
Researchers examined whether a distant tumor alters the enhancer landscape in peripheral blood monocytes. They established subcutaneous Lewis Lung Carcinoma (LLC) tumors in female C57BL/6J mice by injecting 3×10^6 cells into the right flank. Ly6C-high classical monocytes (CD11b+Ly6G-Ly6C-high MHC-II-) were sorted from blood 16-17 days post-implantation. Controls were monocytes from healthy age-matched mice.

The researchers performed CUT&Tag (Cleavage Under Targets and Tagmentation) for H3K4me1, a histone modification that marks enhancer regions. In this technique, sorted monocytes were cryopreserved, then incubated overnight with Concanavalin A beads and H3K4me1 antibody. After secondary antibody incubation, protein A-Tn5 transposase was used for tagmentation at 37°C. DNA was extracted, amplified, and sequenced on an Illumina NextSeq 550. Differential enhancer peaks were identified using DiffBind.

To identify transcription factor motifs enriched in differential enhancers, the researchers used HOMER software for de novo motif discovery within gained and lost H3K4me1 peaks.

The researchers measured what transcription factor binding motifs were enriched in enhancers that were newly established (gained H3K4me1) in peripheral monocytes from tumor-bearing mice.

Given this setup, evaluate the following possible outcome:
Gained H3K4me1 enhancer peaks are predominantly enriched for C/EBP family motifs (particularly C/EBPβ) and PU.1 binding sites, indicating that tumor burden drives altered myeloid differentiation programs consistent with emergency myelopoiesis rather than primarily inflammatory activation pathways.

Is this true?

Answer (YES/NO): NO